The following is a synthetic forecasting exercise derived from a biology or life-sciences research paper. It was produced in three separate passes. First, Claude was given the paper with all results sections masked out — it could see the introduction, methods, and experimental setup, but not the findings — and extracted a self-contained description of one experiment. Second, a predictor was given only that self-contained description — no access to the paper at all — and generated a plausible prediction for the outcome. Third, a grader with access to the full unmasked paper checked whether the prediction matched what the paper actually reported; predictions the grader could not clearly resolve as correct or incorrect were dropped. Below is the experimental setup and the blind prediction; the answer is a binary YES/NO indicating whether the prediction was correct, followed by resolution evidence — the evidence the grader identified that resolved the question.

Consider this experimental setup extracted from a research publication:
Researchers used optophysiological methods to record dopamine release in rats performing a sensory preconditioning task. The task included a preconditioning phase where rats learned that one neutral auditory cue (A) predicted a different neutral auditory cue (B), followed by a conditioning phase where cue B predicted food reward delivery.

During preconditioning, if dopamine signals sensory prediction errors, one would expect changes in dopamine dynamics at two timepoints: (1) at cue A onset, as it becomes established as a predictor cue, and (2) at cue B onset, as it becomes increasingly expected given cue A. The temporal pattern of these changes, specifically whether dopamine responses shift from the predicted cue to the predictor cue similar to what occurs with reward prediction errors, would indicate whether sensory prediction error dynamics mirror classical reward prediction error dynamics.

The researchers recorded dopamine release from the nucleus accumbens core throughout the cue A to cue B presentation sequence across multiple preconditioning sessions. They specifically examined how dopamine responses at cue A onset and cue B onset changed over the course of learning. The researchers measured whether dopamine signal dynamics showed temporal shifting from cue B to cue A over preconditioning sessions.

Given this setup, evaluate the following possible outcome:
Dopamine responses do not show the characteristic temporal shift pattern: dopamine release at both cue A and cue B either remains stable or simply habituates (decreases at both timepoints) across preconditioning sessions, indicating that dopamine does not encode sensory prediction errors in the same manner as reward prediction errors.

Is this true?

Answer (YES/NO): NO